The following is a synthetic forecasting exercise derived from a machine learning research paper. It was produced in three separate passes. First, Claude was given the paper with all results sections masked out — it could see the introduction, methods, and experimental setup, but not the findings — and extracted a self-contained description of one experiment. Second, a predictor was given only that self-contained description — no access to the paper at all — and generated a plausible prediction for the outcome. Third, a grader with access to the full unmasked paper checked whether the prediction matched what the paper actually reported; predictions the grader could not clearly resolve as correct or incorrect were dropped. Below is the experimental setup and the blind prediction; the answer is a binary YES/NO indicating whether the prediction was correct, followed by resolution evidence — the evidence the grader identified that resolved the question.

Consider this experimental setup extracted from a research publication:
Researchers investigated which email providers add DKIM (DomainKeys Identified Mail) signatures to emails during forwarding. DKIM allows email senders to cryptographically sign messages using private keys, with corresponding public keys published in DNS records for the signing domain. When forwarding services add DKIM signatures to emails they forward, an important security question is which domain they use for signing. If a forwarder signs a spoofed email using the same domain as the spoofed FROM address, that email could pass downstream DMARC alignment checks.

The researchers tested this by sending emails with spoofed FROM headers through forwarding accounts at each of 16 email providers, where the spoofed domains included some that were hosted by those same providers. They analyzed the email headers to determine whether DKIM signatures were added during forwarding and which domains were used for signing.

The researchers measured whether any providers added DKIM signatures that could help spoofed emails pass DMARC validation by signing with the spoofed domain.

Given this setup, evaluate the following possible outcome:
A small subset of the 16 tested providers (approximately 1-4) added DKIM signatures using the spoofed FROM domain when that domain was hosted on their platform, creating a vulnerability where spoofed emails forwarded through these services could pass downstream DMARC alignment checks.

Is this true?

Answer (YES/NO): YES